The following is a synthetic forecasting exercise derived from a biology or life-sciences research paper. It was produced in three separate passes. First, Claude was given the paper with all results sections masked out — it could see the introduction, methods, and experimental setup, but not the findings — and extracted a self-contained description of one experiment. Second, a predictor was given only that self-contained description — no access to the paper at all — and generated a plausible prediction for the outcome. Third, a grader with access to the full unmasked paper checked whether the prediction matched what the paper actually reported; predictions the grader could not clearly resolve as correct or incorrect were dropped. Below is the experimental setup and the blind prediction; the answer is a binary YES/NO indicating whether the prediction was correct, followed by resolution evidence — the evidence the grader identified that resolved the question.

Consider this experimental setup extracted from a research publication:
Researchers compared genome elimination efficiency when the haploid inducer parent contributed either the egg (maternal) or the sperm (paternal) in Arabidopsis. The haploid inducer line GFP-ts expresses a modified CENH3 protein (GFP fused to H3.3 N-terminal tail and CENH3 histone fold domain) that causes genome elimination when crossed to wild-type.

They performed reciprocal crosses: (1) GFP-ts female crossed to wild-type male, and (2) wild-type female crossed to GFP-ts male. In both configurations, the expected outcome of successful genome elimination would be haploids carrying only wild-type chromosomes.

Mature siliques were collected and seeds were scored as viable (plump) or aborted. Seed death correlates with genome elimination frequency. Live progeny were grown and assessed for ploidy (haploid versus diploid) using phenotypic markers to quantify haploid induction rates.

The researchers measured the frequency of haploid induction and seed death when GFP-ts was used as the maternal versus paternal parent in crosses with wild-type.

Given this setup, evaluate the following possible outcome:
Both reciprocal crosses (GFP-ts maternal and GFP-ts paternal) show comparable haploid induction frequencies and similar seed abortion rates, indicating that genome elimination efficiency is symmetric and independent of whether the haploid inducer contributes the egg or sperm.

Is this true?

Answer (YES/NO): NO